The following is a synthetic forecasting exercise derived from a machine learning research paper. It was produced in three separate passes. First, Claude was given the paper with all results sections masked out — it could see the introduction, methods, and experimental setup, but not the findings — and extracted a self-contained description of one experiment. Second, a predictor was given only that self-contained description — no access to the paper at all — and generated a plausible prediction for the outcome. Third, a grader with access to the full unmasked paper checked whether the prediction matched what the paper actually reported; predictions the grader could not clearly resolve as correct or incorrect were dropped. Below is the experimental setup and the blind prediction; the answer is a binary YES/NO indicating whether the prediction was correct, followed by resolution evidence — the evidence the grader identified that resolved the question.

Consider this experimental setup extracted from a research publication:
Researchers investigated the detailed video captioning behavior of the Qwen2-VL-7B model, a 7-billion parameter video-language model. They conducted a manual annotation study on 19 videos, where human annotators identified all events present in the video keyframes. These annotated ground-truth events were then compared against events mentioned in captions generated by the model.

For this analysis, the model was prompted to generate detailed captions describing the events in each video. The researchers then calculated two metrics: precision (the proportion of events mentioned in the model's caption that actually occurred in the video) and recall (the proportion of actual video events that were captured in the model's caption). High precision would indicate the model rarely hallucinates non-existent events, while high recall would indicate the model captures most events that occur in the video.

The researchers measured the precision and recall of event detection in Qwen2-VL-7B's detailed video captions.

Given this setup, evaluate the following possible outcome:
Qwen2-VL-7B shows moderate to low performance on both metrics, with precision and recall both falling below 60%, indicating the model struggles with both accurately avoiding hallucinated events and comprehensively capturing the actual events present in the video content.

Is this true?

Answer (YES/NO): NO